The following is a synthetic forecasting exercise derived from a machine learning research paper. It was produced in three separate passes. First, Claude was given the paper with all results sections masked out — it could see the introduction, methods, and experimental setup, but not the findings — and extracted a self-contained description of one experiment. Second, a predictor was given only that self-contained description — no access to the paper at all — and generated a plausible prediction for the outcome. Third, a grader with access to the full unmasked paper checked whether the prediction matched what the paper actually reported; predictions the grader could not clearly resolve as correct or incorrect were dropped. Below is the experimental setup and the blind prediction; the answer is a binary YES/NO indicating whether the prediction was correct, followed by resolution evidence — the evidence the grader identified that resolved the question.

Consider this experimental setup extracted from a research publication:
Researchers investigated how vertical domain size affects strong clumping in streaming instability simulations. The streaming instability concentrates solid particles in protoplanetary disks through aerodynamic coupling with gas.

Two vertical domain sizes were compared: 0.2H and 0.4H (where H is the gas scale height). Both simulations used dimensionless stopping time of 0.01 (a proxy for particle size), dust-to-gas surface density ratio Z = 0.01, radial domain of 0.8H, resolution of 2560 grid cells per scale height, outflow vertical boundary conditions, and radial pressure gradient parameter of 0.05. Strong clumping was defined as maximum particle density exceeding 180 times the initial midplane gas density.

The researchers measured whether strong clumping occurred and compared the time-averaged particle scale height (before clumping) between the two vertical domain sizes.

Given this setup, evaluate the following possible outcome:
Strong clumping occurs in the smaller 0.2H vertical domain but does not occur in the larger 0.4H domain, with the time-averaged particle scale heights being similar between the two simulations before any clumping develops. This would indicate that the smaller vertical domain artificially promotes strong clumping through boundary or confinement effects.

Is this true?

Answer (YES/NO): NO